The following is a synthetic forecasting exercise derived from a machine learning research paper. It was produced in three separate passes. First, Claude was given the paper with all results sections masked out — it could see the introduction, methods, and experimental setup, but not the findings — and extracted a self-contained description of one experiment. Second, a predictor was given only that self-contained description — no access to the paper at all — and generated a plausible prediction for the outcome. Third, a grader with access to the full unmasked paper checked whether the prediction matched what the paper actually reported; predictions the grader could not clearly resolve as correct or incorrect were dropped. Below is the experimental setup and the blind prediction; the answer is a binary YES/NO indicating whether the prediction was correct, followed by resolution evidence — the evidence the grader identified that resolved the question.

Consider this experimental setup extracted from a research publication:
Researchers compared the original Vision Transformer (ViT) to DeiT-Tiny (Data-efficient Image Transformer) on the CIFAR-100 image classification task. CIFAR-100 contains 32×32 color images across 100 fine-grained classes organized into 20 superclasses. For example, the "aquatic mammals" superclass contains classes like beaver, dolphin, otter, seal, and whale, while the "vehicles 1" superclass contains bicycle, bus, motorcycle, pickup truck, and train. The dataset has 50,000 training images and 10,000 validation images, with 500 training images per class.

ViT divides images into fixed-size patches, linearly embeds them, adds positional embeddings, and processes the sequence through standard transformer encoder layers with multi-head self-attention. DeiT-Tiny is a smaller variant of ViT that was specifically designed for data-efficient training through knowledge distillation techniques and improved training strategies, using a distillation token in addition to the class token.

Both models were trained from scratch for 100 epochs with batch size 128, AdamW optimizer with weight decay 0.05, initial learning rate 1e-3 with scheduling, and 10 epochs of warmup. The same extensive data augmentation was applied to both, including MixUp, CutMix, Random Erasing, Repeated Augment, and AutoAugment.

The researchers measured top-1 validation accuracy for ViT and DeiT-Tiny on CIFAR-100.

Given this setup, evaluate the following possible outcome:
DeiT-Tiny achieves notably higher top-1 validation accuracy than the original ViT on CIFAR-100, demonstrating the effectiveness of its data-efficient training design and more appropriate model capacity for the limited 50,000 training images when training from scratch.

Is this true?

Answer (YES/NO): NO